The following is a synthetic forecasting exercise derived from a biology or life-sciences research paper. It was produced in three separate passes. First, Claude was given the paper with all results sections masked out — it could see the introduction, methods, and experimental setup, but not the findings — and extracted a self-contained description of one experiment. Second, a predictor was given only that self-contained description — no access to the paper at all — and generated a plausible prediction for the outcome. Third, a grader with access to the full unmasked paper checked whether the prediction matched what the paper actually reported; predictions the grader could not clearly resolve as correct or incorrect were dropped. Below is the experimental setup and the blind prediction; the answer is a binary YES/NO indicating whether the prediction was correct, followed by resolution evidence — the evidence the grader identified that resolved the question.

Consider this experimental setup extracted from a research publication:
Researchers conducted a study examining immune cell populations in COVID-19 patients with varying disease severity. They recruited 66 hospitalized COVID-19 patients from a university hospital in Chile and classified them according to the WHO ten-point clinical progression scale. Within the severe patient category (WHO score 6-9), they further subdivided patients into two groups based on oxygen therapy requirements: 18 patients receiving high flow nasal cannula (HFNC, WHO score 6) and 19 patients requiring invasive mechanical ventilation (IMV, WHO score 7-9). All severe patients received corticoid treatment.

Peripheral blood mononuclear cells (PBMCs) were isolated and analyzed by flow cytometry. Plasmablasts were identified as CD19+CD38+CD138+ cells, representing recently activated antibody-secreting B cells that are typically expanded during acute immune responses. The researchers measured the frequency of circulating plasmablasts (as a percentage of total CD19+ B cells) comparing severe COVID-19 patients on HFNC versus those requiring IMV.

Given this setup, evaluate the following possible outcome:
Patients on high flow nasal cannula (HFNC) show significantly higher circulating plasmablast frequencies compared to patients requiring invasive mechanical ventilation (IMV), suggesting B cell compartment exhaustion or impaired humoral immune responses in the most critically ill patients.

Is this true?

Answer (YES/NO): NO